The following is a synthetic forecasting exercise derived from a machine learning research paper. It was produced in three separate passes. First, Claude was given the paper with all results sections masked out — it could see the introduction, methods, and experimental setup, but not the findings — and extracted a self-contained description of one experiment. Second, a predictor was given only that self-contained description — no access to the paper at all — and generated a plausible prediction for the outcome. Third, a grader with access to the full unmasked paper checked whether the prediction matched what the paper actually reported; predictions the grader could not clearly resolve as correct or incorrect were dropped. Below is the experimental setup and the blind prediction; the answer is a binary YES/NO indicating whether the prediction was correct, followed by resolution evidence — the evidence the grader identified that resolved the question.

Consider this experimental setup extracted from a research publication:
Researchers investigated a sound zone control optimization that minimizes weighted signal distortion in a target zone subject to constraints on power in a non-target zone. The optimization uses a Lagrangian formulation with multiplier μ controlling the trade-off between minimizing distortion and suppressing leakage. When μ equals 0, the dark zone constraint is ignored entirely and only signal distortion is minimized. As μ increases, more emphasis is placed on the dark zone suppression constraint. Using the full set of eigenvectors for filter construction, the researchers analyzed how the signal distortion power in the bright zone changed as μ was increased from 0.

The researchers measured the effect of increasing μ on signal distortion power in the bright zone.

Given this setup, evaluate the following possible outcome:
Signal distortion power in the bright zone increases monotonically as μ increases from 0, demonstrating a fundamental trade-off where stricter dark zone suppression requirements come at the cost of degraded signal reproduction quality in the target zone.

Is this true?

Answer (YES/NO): YES